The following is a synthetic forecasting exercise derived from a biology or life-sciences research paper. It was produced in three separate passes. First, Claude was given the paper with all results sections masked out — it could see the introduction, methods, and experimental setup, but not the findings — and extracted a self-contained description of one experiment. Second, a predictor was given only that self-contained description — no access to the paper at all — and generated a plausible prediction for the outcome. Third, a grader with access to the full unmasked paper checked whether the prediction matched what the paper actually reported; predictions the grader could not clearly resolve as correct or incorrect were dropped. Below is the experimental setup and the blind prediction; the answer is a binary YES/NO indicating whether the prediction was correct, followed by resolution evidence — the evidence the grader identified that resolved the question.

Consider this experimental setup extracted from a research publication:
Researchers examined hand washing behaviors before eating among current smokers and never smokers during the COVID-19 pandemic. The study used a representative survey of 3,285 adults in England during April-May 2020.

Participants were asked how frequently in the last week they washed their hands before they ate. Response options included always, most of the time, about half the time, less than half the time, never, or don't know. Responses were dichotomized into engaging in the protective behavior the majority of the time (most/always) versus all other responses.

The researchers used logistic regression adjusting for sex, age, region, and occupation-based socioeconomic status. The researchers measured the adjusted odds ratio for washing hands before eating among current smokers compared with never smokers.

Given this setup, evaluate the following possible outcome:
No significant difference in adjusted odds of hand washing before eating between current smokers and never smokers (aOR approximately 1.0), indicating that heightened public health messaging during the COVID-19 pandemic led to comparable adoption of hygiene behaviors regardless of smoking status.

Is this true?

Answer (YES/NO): YES